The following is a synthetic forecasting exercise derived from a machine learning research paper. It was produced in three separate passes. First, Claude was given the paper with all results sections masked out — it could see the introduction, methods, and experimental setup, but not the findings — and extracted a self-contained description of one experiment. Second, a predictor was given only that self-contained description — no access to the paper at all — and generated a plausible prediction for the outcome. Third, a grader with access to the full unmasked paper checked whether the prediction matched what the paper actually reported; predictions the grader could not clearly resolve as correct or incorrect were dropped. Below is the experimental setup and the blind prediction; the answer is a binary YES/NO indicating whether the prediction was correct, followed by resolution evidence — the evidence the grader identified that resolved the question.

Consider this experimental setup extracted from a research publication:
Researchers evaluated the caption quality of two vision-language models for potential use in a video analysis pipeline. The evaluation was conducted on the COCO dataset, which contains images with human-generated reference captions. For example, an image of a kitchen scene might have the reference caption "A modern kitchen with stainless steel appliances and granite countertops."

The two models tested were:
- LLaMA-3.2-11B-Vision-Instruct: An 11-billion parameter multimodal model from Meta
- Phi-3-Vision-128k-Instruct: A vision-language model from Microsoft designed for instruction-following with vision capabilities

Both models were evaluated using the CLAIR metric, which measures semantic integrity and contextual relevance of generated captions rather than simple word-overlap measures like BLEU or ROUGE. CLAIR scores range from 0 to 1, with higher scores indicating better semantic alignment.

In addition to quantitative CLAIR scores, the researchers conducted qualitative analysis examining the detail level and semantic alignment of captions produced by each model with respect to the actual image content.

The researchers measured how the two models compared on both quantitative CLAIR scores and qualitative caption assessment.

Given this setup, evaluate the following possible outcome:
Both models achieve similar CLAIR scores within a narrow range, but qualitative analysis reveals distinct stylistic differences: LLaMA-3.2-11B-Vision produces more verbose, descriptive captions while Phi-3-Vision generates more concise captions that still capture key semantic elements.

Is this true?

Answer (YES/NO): NO